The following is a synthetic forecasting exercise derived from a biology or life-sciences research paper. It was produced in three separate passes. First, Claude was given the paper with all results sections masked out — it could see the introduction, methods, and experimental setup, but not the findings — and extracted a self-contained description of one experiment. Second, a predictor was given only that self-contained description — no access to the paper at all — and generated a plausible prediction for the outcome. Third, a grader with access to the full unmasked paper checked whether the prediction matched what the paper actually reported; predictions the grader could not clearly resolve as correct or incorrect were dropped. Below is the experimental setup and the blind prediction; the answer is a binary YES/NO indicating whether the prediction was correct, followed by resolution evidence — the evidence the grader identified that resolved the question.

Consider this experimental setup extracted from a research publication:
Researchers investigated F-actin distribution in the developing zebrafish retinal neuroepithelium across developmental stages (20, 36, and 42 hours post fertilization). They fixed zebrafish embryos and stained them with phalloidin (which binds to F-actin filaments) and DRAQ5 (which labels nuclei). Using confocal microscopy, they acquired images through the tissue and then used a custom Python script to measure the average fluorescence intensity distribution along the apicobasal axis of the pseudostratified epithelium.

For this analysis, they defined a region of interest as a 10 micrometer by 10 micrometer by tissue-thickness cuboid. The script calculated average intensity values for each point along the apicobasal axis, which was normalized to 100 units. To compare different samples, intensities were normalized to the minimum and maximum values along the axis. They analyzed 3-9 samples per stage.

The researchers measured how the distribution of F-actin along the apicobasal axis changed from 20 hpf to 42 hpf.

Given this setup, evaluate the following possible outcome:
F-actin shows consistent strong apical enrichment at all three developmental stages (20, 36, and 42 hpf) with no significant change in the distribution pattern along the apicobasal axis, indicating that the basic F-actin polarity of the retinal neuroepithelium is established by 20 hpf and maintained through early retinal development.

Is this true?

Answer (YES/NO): NO